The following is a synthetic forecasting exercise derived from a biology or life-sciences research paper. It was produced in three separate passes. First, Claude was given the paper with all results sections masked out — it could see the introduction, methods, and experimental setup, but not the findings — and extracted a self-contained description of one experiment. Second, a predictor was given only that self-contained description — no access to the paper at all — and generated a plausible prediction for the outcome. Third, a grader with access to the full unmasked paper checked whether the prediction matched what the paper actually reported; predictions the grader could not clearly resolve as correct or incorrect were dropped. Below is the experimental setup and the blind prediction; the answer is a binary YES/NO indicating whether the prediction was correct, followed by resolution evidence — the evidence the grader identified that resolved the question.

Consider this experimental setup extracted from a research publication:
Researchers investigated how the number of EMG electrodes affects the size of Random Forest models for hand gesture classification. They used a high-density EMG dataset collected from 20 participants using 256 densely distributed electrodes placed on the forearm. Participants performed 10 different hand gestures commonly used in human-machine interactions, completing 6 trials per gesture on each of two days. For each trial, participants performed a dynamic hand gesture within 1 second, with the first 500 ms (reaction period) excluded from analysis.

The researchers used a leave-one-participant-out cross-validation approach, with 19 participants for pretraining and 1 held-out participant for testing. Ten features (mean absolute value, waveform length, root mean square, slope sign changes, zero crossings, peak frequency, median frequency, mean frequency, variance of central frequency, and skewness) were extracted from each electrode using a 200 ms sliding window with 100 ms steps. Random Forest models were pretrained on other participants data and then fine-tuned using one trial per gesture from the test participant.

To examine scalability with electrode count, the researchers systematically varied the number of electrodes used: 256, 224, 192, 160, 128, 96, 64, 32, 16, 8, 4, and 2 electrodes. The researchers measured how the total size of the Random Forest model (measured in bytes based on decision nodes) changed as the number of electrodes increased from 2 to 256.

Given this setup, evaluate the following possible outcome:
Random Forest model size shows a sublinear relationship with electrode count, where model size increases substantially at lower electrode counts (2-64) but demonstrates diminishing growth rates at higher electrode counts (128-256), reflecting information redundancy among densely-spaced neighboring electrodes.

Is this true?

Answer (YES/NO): NO